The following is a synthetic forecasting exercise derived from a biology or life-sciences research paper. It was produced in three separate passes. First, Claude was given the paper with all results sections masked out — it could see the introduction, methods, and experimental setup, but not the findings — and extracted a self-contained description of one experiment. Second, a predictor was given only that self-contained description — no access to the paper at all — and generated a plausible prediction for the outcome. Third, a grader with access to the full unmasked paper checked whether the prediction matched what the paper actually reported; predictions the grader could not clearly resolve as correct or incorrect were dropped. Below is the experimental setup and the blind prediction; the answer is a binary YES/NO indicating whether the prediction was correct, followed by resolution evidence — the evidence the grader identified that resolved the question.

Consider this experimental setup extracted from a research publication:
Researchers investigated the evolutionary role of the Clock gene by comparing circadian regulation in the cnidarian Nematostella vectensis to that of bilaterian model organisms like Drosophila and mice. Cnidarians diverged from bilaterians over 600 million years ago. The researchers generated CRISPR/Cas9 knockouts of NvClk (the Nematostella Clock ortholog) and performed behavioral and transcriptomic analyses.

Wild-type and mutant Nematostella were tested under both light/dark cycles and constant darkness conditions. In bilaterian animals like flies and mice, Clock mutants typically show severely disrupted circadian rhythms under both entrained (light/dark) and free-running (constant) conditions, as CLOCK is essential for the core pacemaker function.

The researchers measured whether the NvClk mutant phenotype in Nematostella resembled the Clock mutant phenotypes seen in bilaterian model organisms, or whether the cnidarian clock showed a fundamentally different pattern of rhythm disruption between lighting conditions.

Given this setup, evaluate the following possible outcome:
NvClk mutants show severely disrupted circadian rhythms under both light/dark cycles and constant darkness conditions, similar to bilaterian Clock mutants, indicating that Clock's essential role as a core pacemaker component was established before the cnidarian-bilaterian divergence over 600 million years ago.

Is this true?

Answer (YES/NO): NO